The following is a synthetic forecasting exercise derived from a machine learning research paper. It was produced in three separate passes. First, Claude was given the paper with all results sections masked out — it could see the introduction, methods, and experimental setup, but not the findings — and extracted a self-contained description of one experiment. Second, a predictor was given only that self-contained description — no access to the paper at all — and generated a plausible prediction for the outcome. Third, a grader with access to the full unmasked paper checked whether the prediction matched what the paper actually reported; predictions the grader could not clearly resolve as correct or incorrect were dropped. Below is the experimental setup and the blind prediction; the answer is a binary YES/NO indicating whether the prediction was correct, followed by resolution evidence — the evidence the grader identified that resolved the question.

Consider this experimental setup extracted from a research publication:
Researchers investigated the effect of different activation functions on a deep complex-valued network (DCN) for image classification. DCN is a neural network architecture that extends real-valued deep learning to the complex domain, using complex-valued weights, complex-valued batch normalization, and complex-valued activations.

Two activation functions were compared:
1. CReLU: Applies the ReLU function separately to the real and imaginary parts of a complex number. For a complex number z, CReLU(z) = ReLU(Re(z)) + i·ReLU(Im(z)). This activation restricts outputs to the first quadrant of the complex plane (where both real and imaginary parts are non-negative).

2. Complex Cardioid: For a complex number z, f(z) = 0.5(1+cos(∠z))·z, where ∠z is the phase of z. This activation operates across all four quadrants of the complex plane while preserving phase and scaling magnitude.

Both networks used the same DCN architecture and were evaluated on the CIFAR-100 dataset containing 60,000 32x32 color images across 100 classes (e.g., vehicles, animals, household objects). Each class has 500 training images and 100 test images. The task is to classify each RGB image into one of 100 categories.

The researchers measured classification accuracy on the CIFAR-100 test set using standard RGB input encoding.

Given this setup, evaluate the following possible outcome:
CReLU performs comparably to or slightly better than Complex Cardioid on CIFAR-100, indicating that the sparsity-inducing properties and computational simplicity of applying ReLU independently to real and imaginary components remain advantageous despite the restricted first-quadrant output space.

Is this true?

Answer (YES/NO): YES